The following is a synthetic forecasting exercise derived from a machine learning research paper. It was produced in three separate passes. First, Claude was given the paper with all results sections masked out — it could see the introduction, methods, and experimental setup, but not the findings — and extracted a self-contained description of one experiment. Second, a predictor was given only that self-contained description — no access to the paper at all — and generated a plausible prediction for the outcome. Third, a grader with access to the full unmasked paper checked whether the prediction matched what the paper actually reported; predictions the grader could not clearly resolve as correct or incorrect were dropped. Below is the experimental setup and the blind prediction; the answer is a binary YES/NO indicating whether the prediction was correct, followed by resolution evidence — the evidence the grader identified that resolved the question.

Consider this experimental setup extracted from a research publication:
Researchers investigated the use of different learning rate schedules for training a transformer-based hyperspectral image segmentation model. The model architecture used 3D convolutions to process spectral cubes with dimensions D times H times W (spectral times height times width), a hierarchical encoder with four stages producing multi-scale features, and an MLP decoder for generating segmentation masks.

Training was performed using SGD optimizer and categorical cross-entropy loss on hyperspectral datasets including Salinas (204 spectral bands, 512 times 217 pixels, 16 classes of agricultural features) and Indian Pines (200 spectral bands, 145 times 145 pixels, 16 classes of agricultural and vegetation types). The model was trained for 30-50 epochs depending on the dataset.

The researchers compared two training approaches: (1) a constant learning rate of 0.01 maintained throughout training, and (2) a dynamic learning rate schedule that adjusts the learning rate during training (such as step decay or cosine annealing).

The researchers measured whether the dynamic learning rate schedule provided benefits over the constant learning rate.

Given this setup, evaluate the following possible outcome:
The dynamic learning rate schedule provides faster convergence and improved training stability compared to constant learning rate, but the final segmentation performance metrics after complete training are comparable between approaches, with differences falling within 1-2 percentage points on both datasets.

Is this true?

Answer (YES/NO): NO